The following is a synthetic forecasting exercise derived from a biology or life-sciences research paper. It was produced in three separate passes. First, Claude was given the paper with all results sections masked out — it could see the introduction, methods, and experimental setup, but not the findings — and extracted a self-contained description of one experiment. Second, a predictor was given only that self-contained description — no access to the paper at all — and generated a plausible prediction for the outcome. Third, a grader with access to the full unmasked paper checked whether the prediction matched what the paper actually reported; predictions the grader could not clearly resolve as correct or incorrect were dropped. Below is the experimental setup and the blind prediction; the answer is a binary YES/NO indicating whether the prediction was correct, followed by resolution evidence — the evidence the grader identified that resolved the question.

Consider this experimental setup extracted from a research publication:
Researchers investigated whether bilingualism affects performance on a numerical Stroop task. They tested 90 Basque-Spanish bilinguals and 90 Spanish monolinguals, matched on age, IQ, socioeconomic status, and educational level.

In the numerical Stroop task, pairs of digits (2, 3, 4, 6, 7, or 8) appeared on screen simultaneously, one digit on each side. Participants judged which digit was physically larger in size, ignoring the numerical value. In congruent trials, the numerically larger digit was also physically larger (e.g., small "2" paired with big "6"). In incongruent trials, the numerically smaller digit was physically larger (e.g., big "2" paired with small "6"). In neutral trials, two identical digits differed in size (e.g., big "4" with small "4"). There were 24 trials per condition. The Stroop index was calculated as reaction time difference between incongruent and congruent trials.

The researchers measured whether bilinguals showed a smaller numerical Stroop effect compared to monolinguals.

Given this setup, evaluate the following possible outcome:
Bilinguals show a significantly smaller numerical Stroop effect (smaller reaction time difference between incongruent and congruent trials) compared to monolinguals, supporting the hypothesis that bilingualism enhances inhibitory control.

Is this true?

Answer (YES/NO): NO